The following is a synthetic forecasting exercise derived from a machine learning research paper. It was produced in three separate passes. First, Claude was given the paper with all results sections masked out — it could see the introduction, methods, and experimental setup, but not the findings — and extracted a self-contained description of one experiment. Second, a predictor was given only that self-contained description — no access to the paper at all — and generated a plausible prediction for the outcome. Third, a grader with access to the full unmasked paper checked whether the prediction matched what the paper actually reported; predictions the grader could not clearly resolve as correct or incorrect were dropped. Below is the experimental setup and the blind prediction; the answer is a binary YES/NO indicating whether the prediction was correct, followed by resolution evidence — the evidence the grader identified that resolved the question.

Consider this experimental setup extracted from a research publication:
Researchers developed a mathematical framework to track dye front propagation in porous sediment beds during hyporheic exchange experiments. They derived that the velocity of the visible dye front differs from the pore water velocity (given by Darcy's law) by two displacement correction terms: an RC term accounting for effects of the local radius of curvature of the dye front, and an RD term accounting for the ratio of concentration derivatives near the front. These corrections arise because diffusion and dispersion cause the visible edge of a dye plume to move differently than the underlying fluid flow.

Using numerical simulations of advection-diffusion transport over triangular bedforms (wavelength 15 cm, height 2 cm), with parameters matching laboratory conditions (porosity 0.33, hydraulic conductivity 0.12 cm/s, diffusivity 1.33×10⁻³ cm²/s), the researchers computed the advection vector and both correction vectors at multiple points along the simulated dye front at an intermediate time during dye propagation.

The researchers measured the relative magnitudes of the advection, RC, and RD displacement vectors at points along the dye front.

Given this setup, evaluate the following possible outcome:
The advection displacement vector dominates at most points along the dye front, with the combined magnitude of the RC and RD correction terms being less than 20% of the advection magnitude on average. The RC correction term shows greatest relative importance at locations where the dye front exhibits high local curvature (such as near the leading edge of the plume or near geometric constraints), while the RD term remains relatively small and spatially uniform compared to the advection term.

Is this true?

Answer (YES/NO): NO